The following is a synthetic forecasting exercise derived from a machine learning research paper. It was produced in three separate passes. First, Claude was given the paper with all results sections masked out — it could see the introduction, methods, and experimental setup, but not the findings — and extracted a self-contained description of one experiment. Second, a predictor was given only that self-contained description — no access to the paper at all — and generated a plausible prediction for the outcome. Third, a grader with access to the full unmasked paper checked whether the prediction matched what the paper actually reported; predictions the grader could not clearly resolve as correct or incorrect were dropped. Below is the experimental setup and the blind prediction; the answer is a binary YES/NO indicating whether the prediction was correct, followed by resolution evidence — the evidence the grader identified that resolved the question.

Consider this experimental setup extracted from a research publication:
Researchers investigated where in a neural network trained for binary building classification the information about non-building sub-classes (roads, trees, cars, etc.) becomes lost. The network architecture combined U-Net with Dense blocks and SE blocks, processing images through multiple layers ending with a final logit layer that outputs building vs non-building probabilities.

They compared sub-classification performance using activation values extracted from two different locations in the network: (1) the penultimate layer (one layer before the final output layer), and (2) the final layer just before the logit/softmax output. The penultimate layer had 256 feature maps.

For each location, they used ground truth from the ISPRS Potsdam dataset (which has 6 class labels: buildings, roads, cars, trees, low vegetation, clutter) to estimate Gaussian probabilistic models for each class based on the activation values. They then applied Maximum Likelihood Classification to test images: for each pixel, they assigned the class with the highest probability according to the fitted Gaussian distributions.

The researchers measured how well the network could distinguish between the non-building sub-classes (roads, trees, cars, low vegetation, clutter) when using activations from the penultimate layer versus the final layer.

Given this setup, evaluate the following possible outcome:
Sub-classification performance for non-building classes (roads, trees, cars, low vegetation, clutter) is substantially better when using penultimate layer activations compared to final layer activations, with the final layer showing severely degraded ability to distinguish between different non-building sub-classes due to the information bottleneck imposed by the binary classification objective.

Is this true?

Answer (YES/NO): YES